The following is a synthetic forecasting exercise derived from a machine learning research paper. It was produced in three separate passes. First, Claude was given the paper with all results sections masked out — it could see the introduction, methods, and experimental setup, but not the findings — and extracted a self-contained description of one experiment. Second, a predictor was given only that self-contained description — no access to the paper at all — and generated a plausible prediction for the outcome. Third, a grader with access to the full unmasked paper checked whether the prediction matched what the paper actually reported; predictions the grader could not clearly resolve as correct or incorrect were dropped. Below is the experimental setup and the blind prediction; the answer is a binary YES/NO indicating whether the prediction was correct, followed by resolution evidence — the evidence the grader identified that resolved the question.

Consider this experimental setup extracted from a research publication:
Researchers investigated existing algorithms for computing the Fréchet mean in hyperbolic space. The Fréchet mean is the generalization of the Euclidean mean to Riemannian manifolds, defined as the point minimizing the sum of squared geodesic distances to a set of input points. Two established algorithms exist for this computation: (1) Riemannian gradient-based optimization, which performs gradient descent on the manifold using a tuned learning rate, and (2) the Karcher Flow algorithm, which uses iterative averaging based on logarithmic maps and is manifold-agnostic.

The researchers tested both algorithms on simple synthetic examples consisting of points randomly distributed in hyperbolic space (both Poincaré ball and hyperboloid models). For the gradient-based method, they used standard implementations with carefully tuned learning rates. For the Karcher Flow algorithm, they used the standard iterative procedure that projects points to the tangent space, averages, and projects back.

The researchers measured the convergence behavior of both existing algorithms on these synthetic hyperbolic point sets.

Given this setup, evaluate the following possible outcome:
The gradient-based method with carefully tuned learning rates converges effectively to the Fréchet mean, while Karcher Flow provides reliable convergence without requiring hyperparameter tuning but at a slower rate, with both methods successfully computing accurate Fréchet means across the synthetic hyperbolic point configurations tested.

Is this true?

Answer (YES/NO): YES